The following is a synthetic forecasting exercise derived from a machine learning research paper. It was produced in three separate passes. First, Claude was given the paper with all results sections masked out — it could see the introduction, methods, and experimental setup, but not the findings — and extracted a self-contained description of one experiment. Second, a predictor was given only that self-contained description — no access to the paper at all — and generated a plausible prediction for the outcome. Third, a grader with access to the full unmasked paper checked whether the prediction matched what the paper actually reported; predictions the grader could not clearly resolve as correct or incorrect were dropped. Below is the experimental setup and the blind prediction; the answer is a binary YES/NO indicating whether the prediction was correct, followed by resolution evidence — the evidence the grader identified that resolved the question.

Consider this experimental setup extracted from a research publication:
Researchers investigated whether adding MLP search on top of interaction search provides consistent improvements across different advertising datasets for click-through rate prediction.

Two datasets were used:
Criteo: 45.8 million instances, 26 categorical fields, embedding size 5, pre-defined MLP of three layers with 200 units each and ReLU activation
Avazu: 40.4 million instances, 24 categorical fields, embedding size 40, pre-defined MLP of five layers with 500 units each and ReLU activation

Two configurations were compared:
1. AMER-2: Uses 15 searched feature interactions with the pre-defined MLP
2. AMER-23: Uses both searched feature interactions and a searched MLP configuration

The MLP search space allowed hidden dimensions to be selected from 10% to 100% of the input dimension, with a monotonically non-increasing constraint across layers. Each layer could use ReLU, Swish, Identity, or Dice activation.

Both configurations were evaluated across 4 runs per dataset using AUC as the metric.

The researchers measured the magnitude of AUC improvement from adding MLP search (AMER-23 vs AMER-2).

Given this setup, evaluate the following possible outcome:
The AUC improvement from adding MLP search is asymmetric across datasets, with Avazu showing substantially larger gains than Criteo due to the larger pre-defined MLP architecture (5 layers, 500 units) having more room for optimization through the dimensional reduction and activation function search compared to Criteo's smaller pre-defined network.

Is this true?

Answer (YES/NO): NO